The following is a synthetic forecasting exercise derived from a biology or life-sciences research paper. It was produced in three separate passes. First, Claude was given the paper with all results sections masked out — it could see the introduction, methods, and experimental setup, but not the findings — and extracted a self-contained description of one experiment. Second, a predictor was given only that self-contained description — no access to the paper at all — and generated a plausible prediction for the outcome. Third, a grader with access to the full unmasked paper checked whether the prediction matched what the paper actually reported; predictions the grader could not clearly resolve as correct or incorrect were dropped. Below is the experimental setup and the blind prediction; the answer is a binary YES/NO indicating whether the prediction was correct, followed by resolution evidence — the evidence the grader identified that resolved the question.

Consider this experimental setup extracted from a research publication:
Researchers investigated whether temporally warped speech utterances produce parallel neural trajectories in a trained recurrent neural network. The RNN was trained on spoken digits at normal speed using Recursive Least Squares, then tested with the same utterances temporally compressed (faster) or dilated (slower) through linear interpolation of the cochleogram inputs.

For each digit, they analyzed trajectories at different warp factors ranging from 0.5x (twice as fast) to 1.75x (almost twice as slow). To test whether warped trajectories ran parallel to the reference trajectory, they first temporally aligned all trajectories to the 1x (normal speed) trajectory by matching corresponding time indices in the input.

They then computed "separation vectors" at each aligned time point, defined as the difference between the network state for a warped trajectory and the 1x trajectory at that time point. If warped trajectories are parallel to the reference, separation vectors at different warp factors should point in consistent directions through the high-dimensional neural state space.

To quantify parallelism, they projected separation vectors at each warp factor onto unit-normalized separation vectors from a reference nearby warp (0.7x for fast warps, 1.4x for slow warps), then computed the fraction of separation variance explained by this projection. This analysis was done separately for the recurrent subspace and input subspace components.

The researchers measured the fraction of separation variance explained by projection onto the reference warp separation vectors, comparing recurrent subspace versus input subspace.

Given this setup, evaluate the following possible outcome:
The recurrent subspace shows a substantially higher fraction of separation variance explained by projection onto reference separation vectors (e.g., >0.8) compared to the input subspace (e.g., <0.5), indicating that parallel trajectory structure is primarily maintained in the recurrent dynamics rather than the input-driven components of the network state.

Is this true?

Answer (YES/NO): NO